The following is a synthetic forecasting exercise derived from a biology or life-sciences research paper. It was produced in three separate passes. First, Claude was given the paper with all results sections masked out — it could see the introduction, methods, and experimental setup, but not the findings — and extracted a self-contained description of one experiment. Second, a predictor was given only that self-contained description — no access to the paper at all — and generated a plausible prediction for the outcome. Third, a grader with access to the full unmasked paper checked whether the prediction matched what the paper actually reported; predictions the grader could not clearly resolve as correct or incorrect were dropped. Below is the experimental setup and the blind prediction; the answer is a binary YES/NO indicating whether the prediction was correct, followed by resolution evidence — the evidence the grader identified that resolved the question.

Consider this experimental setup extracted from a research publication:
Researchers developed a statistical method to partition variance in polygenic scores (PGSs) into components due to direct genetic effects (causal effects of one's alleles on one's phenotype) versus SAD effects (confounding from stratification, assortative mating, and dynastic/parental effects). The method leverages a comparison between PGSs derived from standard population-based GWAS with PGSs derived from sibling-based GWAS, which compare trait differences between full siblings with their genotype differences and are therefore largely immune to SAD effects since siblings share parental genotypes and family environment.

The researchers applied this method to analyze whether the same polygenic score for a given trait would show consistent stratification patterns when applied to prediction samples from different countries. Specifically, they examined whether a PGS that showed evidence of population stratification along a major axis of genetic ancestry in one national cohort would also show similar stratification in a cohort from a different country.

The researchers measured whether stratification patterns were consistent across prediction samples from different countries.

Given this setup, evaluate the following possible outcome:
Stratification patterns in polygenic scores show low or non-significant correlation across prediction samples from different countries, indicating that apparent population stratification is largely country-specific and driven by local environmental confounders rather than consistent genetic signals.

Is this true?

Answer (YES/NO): NO